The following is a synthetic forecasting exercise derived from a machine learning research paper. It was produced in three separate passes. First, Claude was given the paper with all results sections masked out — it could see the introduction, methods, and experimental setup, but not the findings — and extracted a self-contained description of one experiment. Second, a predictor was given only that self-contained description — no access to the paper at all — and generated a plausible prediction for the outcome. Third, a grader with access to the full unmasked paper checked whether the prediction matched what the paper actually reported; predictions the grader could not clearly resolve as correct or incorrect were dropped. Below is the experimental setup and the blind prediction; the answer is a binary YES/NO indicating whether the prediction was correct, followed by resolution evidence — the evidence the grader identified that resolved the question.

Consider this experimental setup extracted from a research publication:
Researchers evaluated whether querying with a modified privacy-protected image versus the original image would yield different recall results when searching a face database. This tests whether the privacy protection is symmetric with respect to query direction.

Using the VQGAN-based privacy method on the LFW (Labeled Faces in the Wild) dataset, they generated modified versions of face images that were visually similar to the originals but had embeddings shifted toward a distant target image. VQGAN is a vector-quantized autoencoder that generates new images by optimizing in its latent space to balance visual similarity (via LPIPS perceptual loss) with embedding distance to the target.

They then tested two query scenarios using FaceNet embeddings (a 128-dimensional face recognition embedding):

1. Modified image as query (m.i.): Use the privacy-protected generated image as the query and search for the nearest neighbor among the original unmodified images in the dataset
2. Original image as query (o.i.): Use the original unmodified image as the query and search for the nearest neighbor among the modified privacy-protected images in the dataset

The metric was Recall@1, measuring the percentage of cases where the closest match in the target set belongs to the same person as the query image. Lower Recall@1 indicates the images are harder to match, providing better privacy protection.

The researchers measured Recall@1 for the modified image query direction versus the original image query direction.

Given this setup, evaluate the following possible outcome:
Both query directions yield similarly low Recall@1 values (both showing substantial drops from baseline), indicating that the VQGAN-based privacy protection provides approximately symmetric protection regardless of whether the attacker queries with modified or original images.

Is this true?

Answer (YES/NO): NO